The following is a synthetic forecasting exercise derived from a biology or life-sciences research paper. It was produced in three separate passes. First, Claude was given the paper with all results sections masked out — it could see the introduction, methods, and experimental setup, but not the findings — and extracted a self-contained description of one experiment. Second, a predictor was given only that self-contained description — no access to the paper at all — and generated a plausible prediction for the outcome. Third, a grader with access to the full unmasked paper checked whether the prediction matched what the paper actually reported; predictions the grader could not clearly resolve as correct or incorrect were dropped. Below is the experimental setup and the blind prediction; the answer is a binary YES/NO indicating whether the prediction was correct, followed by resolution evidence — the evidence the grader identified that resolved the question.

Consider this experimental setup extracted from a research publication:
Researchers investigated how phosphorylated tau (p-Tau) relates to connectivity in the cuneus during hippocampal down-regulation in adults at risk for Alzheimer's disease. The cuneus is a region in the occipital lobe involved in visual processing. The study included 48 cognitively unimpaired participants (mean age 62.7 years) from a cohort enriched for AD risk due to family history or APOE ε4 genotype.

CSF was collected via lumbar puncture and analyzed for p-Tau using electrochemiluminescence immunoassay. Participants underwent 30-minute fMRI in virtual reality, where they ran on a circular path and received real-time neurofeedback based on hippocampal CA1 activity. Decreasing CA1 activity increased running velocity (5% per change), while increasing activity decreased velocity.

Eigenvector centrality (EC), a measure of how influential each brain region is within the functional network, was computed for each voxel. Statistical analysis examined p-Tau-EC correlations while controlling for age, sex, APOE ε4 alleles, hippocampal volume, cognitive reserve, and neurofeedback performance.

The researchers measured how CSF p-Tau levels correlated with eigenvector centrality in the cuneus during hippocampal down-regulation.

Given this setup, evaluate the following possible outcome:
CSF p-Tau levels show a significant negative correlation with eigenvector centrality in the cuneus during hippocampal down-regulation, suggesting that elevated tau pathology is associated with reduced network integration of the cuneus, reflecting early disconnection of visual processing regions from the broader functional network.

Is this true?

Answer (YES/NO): YES